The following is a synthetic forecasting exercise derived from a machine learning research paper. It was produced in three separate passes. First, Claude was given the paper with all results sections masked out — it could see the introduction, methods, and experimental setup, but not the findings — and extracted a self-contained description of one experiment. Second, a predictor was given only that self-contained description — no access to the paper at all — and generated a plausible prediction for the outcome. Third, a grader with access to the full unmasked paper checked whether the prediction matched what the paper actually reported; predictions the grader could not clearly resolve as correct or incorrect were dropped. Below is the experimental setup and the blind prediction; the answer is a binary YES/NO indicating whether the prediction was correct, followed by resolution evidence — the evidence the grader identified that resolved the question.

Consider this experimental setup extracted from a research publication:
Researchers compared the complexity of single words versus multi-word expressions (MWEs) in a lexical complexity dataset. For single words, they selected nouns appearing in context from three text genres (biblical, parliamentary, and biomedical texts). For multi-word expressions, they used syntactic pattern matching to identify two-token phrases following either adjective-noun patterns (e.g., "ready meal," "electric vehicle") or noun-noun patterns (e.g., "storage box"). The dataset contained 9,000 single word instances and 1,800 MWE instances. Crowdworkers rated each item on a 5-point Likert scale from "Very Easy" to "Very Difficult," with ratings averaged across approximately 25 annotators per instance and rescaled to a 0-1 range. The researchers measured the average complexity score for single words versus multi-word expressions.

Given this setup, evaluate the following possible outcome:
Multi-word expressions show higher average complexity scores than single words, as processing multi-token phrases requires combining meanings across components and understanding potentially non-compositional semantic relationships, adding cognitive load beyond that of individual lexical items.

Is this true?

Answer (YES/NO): YES